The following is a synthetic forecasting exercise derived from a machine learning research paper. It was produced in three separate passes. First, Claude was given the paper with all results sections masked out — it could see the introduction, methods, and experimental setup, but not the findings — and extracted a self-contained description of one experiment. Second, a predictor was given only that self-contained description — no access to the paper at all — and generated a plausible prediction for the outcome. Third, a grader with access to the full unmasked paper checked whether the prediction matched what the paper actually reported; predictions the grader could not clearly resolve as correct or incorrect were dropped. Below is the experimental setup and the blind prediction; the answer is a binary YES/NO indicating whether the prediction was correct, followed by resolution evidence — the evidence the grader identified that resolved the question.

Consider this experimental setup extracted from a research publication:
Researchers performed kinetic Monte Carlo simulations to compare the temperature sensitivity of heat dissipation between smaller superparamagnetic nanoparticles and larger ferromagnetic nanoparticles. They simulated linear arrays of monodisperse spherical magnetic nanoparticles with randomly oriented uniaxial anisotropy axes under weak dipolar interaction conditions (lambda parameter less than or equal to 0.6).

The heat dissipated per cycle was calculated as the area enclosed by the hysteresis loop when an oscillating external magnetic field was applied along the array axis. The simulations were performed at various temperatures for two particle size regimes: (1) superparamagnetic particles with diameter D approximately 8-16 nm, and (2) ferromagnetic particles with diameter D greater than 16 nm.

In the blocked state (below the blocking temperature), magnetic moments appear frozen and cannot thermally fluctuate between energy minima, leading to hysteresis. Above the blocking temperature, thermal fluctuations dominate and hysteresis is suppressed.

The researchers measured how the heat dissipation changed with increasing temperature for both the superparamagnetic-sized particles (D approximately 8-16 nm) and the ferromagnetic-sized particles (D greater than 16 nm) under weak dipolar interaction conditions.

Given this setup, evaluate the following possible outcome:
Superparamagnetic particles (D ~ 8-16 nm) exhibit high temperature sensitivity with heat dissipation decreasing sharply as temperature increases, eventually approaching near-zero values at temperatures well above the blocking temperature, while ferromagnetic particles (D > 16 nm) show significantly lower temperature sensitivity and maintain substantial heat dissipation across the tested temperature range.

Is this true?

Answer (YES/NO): YES